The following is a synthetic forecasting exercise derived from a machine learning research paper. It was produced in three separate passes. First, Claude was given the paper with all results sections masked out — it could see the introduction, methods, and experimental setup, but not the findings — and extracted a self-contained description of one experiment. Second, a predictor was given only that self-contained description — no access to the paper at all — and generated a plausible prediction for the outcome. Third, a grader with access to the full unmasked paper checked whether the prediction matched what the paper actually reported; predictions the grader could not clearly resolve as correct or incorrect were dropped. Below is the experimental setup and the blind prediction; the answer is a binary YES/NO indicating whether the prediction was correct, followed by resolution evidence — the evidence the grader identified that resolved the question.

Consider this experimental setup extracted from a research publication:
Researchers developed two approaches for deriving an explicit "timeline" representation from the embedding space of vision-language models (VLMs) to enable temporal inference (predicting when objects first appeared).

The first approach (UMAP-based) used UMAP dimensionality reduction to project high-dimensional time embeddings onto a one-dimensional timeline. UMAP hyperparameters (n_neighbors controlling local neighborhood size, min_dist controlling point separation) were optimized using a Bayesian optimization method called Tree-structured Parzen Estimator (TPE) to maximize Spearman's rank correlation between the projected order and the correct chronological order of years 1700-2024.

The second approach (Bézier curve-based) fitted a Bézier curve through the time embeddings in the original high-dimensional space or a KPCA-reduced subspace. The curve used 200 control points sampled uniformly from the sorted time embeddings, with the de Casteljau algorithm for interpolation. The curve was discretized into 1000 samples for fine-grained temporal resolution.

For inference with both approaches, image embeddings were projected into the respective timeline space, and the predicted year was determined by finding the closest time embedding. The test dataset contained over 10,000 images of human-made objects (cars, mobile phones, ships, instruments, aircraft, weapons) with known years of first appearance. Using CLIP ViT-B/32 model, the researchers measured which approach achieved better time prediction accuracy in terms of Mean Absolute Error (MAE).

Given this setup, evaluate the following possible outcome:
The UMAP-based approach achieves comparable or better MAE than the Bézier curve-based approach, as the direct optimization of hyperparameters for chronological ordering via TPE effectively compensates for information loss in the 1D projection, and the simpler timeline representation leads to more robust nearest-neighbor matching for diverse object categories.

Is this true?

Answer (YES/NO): NO